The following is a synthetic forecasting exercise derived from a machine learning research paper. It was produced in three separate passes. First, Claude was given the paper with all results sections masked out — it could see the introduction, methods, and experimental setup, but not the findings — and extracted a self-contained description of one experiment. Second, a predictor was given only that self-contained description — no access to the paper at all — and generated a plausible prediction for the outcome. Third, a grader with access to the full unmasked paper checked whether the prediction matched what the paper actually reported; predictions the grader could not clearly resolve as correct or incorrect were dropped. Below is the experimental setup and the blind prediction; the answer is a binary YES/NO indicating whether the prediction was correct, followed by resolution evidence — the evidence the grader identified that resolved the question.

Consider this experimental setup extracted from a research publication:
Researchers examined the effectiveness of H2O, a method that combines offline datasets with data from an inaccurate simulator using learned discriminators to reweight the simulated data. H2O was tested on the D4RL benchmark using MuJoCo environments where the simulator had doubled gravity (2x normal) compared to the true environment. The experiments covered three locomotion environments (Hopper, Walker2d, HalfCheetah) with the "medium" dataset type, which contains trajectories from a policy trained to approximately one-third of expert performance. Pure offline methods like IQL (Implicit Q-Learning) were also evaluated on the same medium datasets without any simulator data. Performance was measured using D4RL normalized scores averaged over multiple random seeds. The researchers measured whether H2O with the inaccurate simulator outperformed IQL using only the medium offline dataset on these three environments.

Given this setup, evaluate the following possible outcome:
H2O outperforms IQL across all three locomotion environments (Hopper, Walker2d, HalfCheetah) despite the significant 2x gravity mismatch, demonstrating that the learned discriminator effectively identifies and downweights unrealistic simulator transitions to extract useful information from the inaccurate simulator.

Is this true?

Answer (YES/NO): NO